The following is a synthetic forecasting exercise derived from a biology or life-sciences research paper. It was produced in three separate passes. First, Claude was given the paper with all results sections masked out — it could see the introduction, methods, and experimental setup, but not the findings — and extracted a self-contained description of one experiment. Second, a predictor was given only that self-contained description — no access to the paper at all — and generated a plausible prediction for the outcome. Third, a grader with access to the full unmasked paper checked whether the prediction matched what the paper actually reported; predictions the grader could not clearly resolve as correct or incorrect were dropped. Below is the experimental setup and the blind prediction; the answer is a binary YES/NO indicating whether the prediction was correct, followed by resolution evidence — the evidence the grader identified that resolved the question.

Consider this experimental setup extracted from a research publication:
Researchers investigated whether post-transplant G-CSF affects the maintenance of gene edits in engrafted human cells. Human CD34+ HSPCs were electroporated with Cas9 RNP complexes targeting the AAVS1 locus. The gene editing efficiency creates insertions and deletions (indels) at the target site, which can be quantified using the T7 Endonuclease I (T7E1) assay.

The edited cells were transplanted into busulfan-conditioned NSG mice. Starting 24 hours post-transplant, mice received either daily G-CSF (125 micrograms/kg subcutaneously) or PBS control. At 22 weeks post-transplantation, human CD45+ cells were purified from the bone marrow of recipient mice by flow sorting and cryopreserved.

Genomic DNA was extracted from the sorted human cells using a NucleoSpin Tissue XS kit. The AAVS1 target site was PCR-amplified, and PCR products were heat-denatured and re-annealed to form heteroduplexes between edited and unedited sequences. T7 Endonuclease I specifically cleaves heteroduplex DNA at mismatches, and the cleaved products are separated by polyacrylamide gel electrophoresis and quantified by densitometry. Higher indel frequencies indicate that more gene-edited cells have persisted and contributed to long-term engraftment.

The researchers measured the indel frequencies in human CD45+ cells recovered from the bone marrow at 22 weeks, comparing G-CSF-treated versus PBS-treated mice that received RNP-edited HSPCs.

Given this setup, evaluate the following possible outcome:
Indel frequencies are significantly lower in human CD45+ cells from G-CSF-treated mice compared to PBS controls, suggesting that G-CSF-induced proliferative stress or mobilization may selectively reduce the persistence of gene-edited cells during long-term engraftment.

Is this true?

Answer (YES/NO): NO